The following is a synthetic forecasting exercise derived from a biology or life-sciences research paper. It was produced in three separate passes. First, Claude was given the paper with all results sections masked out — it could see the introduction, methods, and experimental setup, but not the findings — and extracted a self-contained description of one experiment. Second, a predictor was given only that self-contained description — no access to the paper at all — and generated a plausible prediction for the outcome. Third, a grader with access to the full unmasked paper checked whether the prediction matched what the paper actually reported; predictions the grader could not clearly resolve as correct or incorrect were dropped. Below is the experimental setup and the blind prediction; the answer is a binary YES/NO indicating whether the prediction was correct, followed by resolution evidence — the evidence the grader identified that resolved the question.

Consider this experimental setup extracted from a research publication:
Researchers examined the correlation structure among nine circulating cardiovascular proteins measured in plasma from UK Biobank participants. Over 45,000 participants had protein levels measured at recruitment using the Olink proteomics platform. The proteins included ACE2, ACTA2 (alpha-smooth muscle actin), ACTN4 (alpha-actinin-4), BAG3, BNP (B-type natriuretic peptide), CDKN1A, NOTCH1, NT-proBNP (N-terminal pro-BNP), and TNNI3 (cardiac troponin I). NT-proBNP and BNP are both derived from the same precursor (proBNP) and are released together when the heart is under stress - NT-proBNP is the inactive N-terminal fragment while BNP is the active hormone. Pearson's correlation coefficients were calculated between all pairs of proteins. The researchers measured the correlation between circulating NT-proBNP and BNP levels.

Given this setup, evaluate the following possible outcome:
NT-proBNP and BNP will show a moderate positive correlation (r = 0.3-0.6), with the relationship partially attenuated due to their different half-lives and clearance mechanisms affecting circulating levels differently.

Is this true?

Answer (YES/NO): NO